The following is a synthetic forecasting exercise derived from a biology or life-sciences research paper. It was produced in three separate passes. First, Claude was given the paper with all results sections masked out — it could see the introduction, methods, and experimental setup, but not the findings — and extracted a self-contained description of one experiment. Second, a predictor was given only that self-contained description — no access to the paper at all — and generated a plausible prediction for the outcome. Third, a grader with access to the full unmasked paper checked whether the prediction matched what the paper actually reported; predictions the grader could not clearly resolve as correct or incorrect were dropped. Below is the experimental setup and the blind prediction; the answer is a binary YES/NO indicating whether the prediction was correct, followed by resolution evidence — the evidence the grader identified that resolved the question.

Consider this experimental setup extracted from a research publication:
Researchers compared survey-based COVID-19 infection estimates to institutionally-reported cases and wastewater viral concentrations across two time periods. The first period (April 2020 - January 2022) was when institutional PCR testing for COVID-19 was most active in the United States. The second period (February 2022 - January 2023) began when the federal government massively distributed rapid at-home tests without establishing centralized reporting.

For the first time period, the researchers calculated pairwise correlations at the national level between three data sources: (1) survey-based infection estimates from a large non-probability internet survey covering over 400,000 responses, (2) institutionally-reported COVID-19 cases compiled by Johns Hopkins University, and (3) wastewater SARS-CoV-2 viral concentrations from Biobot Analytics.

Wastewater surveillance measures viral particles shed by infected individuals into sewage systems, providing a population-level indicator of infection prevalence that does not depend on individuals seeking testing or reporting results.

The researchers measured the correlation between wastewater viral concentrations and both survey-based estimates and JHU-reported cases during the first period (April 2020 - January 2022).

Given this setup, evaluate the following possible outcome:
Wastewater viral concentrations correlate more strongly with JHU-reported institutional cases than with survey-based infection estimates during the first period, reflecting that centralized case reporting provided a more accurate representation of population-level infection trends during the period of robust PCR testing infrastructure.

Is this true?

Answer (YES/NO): NO